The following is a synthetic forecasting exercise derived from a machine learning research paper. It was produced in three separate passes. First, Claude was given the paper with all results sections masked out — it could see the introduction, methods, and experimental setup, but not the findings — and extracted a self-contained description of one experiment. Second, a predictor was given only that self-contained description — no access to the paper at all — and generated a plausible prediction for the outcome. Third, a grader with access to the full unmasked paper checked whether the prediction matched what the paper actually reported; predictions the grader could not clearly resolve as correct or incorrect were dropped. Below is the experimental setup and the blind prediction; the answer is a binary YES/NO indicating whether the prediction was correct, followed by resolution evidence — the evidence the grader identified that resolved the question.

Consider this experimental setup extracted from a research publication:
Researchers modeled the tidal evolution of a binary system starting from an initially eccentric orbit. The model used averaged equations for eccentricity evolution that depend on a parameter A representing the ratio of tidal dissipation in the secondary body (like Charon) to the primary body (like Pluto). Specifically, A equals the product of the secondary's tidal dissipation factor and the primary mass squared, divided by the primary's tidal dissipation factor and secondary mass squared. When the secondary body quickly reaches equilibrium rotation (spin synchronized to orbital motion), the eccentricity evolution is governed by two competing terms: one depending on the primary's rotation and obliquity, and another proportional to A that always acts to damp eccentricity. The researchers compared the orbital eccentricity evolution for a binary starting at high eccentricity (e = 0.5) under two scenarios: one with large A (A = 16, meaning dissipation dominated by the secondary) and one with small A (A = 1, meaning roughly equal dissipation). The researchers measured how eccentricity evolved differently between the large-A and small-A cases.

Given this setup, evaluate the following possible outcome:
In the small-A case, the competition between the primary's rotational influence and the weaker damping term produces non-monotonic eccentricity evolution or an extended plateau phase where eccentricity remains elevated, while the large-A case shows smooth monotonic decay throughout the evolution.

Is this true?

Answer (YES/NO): NO